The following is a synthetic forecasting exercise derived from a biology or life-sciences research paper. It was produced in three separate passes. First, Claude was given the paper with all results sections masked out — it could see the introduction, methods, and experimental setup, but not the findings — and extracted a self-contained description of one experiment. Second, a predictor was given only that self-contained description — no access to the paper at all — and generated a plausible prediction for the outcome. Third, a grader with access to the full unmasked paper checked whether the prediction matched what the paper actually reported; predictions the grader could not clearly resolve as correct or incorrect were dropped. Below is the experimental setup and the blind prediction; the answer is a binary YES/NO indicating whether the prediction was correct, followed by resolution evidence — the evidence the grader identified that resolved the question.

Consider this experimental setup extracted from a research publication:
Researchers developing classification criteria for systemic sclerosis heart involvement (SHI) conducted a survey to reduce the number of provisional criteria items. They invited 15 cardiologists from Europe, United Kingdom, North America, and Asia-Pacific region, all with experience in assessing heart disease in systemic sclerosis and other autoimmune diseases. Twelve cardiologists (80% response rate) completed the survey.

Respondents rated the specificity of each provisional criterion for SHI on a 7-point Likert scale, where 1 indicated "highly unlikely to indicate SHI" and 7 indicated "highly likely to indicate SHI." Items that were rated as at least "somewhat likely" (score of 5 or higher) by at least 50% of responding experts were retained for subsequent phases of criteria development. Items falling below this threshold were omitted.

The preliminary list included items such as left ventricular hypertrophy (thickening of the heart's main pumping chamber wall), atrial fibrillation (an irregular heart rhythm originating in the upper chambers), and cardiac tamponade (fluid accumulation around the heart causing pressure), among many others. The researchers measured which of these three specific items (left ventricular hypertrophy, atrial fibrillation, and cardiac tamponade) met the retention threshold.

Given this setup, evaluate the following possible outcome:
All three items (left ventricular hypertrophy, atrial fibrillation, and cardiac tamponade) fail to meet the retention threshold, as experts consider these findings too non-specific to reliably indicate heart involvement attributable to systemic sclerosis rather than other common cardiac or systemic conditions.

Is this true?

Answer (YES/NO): YES